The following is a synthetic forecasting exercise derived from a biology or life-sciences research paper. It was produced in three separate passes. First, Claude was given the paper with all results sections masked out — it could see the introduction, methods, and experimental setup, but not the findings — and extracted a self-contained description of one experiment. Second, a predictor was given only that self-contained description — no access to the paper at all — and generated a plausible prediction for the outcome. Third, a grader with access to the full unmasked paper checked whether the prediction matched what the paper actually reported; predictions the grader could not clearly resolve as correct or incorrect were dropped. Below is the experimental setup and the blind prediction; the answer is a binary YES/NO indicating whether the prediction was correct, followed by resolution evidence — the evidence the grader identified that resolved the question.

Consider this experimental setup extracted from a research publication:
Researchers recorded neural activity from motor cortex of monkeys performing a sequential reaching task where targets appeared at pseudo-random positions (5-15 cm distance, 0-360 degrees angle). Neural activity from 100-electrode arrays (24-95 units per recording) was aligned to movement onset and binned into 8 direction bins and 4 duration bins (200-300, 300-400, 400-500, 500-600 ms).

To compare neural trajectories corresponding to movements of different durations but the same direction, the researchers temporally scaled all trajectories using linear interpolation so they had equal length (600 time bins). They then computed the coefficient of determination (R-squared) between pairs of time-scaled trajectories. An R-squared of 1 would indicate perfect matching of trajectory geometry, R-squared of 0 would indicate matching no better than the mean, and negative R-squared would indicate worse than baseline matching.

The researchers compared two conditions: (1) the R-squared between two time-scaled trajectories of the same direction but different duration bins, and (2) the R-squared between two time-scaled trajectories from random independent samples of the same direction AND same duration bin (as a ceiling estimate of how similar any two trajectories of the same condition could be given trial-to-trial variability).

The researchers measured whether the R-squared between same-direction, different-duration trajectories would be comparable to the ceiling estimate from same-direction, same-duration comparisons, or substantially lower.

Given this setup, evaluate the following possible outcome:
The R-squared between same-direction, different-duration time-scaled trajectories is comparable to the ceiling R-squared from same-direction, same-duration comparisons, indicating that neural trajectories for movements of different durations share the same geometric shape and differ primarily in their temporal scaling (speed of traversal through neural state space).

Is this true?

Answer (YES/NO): YES